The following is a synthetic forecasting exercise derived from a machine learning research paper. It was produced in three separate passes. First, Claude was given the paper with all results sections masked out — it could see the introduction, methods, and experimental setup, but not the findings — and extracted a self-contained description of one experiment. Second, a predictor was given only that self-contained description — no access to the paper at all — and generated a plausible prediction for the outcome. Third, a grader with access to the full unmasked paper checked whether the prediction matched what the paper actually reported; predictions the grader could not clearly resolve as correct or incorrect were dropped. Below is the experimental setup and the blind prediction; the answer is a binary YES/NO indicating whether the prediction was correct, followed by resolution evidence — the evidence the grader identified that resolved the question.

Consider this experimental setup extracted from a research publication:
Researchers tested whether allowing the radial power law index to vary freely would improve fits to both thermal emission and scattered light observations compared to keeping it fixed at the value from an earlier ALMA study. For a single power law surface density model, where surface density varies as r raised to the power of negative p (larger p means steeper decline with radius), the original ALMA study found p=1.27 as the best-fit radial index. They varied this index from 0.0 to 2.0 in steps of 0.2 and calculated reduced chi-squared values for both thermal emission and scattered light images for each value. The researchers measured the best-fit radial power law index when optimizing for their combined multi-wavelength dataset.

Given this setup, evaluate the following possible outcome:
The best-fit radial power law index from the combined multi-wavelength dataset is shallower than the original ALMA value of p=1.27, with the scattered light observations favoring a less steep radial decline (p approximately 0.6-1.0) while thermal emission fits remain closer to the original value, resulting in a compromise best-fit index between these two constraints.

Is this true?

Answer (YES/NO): NO